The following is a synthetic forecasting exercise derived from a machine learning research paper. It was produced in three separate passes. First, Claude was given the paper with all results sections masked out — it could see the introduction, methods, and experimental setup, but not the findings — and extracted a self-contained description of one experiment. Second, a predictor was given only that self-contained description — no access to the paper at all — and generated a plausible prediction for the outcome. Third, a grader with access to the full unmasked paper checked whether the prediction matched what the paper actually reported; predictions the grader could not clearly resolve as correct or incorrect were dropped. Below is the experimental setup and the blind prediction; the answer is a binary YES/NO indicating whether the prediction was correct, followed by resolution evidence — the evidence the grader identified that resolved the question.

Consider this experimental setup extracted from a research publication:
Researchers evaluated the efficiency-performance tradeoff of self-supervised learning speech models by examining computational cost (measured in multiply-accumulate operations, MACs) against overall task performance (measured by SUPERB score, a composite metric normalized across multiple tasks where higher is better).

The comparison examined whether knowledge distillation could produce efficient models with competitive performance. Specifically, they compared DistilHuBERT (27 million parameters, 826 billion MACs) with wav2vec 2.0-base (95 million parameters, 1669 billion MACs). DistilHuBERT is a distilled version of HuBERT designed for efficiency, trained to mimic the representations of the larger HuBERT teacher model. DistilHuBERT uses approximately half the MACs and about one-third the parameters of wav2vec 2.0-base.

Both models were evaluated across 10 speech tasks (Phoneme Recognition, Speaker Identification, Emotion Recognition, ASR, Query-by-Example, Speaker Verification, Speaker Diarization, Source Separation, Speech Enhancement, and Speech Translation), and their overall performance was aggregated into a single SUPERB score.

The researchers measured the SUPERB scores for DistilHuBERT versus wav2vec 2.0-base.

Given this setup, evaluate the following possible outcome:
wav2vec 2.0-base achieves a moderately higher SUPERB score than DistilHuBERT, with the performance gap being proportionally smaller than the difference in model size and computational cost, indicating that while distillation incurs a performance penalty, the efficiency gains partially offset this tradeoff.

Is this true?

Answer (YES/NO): NO